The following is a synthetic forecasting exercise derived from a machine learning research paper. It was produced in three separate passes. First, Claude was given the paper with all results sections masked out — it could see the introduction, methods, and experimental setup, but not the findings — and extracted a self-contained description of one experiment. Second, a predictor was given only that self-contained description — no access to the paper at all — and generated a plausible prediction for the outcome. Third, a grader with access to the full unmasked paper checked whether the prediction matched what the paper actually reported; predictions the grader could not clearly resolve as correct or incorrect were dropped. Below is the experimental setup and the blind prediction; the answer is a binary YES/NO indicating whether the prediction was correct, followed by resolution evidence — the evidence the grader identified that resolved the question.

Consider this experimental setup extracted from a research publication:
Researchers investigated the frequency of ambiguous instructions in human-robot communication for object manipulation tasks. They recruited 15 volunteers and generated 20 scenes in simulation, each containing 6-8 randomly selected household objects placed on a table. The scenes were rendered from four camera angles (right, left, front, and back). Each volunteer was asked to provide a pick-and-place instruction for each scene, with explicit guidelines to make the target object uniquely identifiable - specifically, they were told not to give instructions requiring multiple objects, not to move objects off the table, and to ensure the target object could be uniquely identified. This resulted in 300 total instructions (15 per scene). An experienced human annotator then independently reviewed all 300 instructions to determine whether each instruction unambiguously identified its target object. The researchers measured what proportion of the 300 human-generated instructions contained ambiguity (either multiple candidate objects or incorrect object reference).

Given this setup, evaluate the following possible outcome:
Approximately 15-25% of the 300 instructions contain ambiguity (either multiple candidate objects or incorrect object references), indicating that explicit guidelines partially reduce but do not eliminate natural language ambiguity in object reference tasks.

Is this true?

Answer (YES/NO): YES